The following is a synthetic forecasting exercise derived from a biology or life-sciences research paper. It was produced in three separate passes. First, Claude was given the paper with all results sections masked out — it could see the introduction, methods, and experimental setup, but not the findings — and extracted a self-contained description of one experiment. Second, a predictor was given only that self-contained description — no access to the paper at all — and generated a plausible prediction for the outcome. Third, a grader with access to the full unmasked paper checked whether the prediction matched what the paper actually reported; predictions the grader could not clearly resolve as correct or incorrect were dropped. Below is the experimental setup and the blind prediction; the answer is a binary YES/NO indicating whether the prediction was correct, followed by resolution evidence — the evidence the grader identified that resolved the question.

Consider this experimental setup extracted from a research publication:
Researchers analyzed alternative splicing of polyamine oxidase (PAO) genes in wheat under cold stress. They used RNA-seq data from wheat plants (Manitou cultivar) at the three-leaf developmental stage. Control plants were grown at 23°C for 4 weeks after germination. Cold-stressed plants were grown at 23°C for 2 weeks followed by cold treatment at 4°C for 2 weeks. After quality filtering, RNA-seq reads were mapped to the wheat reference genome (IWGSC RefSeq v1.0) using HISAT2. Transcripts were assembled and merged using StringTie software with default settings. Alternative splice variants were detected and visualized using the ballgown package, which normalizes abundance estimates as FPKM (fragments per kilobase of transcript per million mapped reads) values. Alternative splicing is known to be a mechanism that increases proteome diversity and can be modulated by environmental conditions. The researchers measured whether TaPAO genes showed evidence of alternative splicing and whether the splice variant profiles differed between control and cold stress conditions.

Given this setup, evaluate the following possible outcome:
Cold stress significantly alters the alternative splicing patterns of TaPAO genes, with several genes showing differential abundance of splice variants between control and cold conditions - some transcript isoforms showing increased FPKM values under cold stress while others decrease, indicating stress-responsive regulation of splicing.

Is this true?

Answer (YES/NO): YES